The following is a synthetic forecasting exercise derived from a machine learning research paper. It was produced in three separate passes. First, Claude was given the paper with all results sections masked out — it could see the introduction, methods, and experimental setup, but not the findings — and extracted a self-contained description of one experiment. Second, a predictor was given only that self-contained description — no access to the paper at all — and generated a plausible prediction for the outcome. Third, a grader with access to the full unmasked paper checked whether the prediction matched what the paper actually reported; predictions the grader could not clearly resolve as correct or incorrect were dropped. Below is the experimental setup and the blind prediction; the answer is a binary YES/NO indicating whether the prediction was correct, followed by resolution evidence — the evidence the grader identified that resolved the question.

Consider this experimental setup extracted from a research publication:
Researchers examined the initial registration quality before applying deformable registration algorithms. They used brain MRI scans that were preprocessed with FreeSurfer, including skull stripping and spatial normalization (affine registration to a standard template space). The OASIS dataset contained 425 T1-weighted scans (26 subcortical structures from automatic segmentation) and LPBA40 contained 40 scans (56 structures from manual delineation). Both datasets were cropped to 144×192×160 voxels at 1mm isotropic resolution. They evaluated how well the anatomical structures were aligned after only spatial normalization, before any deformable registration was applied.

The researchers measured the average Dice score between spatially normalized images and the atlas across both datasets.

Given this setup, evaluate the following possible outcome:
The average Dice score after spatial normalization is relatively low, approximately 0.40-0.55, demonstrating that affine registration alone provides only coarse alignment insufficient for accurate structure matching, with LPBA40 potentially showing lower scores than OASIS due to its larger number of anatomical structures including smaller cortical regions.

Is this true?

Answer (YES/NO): NO